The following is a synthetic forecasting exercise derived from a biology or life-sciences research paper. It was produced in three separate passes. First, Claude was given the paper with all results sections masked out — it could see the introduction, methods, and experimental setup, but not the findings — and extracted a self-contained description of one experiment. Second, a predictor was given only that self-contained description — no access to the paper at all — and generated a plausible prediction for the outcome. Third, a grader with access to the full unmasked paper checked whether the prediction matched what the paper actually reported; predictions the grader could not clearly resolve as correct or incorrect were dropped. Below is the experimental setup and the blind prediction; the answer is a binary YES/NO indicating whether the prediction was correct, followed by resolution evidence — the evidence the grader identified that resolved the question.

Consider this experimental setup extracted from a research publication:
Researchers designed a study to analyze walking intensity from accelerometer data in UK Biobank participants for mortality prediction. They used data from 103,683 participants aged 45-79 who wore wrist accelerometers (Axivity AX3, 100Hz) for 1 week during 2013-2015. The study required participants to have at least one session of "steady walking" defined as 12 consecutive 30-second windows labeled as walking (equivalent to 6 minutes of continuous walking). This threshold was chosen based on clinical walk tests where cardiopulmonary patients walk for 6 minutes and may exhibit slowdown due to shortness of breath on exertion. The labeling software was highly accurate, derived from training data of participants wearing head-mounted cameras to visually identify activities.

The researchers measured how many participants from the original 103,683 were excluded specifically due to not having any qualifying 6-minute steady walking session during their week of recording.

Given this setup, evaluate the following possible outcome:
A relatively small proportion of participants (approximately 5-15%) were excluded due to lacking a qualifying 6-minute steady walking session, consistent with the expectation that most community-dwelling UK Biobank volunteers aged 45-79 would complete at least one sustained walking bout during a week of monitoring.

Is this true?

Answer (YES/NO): NO